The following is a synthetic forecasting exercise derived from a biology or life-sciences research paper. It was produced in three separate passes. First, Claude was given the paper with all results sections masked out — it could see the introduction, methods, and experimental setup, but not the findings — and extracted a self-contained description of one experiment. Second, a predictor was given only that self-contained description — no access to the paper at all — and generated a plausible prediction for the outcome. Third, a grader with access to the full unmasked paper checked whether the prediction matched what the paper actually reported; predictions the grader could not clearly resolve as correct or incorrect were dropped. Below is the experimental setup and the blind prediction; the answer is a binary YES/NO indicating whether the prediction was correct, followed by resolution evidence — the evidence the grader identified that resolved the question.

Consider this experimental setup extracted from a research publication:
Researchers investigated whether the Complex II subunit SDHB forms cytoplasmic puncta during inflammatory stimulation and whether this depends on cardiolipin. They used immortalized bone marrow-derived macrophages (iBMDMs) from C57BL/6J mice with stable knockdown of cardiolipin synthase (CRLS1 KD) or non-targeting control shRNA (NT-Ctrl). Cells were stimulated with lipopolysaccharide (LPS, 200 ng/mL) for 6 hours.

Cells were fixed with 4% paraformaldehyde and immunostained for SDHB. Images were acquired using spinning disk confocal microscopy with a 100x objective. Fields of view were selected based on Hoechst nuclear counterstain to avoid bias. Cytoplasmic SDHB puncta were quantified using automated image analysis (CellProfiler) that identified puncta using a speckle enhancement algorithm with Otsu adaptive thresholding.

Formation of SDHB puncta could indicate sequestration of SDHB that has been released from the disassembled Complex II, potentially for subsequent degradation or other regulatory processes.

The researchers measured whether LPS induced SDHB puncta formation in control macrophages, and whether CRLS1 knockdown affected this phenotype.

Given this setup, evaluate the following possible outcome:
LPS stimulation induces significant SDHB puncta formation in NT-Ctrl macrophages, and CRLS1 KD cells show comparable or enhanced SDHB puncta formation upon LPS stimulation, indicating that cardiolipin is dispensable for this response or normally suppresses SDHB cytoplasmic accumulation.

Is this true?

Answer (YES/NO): NO